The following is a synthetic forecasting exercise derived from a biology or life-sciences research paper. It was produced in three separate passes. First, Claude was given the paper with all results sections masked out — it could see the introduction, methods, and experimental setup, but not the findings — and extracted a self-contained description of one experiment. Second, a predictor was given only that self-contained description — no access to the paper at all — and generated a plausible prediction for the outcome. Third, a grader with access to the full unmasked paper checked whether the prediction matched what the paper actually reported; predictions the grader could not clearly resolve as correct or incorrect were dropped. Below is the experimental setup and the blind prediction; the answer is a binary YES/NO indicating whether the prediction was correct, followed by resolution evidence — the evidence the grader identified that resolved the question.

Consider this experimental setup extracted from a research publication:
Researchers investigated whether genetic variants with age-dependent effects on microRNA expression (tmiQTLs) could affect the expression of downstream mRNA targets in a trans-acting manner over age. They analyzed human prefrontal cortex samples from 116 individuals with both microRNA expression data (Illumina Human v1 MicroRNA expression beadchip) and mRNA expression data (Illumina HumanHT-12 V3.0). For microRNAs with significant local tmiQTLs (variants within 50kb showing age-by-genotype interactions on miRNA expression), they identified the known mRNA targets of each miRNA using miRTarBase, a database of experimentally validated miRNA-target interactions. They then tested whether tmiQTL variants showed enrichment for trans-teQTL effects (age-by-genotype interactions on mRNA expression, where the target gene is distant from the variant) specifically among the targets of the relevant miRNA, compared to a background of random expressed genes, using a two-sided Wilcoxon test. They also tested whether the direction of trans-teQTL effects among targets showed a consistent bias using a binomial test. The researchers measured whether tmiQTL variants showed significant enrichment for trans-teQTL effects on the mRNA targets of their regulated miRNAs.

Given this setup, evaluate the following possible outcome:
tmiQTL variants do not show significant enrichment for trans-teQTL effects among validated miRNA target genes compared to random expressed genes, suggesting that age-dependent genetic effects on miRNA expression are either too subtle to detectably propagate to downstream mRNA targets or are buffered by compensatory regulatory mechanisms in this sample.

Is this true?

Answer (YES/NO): NO